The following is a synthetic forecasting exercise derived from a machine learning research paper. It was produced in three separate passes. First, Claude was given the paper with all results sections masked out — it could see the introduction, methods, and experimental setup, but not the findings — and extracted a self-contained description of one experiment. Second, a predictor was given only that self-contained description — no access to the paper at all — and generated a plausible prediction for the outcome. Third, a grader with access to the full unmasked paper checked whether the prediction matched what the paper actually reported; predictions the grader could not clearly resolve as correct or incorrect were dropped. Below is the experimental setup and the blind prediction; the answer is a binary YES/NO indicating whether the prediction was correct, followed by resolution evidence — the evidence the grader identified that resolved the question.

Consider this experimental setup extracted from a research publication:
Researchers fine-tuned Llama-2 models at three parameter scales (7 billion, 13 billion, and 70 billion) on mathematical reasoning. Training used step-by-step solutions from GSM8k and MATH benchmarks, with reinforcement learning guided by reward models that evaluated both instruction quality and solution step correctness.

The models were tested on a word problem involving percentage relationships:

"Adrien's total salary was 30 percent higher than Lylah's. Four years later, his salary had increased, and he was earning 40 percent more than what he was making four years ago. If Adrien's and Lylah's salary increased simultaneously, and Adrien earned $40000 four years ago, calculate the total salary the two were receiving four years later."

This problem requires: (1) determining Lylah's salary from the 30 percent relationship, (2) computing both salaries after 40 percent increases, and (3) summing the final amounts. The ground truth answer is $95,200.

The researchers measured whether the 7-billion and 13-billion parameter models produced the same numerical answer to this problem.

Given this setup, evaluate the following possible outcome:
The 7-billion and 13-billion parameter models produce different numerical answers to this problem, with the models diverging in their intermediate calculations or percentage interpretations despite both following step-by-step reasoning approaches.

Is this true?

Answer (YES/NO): YES